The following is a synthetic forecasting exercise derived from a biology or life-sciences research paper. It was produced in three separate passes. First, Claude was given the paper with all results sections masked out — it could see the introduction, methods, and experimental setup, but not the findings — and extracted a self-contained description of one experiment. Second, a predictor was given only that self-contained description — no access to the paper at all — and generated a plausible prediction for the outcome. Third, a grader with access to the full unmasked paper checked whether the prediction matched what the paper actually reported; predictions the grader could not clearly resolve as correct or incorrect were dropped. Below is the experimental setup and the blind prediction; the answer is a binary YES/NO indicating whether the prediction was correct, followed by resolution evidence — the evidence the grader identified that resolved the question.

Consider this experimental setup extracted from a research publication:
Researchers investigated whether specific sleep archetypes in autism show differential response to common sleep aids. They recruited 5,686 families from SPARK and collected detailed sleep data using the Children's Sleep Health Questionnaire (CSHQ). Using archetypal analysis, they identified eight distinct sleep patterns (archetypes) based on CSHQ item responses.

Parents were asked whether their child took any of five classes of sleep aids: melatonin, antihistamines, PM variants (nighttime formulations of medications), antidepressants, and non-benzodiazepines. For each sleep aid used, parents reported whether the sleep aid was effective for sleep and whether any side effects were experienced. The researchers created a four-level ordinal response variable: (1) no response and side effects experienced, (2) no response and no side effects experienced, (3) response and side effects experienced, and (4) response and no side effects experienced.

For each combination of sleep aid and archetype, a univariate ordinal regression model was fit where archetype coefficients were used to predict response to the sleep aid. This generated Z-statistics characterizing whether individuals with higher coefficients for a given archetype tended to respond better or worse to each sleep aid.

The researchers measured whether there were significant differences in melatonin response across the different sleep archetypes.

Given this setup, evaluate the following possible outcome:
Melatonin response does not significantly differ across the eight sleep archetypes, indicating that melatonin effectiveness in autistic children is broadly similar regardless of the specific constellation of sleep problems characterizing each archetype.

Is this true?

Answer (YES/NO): NO